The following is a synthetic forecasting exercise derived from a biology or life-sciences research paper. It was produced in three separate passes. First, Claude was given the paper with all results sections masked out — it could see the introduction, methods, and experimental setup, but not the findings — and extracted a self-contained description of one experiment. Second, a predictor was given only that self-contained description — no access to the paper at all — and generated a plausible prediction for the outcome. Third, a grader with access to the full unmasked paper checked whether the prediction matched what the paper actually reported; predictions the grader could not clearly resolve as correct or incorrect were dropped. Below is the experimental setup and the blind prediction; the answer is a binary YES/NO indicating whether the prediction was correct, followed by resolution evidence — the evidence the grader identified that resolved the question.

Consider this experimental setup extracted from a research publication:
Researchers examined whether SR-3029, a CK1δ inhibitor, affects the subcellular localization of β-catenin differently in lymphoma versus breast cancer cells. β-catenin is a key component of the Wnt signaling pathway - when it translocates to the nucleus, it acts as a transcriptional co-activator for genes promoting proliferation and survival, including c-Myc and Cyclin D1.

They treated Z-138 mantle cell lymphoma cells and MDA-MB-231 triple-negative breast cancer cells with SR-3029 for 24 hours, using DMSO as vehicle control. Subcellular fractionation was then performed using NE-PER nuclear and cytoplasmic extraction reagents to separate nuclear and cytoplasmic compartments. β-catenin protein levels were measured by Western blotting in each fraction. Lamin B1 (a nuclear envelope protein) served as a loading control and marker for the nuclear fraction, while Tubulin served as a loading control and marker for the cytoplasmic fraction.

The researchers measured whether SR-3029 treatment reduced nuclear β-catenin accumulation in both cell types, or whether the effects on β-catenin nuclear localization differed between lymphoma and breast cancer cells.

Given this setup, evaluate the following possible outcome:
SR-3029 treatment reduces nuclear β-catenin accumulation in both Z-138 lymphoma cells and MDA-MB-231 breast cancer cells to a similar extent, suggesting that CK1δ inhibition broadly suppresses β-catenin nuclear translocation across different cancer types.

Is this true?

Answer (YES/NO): NO